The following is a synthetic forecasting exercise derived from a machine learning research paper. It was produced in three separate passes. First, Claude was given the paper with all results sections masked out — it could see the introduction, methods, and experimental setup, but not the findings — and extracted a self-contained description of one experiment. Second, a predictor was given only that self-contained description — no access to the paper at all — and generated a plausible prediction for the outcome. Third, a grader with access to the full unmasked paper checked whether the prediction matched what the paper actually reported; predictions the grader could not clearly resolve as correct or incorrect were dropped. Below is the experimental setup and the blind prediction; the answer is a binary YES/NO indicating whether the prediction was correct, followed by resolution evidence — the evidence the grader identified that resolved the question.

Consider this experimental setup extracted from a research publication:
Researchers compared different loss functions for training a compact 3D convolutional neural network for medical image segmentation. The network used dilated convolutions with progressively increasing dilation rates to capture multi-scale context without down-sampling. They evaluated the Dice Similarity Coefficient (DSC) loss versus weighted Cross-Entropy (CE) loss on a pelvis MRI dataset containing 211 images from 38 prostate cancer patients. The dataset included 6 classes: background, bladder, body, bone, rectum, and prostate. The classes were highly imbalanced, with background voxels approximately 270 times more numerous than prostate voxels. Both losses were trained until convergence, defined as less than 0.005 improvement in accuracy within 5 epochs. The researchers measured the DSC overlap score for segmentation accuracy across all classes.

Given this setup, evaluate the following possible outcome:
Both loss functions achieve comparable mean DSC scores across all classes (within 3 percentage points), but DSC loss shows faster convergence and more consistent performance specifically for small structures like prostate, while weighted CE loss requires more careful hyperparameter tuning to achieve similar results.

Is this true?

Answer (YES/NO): NO